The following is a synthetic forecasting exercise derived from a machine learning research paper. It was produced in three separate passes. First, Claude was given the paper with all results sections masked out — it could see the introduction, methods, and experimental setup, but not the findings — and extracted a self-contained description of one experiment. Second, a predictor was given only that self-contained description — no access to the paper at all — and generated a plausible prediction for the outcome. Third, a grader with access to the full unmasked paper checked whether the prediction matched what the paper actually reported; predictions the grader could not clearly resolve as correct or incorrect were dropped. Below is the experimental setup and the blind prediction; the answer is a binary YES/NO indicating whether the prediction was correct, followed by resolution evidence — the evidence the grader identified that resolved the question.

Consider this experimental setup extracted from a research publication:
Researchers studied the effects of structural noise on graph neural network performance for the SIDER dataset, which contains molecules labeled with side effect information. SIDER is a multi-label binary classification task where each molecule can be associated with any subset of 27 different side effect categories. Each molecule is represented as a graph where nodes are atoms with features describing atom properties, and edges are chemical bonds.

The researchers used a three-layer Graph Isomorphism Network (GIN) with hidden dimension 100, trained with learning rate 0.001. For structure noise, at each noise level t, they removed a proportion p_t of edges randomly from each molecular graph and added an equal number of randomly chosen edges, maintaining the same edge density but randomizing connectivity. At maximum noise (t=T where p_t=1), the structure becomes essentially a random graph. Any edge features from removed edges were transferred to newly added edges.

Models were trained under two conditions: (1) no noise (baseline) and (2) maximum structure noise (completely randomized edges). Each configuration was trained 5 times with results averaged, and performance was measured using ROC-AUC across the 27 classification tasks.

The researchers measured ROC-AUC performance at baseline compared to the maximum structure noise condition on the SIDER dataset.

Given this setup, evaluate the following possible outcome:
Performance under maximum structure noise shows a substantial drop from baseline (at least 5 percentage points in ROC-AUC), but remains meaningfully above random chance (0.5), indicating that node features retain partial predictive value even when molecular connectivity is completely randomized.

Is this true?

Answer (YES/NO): NO